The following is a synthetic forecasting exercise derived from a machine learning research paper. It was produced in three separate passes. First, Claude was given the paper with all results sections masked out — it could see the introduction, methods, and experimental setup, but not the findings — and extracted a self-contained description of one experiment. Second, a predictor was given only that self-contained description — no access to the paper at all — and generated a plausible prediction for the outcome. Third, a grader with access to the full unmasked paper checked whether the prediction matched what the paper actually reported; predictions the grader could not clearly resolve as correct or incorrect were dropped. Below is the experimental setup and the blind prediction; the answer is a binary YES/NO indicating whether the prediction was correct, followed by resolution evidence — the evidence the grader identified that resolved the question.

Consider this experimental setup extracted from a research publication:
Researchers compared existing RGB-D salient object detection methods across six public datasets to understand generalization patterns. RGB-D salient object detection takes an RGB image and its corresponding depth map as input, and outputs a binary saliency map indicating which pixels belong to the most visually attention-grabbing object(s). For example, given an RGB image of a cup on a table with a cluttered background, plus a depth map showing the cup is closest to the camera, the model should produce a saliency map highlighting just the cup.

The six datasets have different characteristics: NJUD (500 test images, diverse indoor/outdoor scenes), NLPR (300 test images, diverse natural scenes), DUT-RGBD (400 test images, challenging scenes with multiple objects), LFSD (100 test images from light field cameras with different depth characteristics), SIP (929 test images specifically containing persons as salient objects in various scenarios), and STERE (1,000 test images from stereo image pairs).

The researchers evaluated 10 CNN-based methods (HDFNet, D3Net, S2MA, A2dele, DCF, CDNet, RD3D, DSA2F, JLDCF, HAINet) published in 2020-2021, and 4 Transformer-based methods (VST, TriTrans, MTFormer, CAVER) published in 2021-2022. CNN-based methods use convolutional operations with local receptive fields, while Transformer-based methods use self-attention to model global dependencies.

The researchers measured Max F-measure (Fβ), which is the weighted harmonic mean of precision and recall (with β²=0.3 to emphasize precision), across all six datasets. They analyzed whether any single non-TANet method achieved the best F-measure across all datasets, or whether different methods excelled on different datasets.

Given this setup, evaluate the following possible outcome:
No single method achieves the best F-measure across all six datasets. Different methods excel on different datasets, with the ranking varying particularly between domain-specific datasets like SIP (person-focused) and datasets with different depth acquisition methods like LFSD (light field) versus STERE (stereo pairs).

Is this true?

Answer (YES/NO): YES